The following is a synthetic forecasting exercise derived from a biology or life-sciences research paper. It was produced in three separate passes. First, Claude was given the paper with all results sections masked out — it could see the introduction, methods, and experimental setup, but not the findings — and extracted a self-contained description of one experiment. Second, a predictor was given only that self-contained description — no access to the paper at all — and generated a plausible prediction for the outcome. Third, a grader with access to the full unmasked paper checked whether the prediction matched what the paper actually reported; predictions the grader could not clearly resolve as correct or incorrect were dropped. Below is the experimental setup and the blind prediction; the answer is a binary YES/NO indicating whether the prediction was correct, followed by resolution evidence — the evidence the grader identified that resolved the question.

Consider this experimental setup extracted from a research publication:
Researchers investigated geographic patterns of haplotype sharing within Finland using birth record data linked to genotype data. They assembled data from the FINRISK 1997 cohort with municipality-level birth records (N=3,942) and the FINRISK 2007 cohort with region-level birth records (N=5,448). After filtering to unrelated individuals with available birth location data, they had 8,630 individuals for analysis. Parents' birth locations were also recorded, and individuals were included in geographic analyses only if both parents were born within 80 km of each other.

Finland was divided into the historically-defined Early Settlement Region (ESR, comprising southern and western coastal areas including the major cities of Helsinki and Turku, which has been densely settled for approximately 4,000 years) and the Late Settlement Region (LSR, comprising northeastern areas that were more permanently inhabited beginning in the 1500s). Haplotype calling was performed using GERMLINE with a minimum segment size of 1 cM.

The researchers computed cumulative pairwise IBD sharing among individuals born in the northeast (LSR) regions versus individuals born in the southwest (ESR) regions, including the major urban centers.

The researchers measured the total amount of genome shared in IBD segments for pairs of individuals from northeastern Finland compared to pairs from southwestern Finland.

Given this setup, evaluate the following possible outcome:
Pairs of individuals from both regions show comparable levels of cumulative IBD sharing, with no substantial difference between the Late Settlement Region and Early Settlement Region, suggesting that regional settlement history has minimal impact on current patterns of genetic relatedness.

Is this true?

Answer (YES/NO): NO